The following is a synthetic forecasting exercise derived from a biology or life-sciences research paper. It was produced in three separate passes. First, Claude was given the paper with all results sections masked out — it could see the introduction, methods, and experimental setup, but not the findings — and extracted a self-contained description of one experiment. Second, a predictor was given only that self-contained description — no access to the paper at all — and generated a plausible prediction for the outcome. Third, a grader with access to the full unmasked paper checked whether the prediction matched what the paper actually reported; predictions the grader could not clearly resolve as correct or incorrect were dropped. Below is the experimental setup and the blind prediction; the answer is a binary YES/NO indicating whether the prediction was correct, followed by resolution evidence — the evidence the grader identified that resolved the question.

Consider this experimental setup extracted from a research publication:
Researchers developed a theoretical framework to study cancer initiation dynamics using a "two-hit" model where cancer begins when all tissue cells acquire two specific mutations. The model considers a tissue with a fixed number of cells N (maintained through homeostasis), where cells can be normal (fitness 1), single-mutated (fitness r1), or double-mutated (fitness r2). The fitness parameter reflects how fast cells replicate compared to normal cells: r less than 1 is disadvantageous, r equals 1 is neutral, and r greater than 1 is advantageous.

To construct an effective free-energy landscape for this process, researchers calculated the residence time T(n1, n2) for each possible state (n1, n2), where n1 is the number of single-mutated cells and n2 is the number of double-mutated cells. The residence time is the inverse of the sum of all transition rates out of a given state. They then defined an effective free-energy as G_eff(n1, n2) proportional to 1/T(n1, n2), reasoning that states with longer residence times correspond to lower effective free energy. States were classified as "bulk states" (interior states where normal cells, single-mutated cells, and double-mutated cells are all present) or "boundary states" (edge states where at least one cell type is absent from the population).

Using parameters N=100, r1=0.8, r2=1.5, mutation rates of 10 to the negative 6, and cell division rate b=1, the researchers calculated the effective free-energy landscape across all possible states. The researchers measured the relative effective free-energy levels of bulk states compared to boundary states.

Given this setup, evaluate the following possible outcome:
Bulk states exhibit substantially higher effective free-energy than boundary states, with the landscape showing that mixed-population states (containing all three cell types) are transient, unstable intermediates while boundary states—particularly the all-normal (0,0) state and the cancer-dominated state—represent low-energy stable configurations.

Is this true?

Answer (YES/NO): YES